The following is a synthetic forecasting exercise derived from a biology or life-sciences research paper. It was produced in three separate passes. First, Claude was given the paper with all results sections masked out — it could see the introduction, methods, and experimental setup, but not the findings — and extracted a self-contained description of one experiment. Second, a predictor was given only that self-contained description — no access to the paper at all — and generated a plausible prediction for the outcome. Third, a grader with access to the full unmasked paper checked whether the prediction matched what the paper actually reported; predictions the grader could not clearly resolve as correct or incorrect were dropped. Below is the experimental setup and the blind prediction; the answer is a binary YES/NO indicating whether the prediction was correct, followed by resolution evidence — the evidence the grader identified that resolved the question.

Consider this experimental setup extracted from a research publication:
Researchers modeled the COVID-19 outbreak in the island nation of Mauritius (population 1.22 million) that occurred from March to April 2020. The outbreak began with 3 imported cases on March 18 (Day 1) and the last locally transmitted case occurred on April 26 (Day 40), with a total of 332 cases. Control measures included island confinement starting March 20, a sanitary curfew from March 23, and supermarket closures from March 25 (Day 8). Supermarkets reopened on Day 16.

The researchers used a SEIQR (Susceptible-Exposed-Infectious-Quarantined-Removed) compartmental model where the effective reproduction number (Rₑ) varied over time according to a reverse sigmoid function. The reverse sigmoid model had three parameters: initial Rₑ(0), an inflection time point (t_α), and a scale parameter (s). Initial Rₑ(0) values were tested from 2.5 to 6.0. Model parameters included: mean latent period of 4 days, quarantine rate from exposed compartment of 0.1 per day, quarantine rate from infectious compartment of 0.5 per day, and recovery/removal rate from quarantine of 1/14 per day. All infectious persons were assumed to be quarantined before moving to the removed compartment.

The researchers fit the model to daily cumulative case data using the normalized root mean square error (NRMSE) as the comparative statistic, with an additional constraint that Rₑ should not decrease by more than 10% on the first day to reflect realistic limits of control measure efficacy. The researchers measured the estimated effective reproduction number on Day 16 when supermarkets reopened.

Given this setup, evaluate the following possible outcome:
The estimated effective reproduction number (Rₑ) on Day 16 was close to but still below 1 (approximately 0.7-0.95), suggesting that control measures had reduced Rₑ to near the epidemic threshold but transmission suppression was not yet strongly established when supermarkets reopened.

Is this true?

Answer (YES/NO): NO